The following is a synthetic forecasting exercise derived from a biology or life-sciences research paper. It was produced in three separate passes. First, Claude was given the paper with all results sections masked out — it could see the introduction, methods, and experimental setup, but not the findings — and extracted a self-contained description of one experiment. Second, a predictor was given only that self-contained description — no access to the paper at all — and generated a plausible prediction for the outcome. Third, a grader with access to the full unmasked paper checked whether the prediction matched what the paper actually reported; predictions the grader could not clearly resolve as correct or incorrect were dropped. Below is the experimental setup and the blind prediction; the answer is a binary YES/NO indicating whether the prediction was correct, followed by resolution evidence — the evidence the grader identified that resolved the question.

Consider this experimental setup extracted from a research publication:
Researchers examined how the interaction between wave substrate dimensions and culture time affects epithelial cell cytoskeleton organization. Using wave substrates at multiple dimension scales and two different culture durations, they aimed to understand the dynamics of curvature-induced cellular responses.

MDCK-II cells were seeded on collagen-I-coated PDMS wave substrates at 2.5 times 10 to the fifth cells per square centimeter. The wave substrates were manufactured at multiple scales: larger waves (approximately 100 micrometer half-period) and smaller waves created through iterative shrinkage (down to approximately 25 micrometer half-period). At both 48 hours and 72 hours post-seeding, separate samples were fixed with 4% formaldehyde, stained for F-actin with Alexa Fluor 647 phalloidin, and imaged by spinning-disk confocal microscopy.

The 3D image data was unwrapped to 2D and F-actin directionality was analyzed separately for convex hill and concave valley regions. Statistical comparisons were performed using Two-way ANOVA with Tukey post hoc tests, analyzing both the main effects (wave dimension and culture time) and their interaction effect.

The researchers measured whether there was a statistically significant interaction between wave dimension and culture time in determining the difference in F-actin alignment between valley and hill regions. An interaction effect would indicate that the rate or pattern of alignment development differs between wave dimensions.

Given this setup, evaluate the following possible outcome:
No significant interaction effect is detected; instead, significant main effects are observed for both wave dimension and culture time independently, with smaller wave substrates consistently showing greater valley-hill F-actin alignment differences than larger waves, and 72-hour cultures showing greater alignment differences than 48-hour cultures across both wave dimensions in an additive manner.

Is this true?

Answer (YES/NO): NO